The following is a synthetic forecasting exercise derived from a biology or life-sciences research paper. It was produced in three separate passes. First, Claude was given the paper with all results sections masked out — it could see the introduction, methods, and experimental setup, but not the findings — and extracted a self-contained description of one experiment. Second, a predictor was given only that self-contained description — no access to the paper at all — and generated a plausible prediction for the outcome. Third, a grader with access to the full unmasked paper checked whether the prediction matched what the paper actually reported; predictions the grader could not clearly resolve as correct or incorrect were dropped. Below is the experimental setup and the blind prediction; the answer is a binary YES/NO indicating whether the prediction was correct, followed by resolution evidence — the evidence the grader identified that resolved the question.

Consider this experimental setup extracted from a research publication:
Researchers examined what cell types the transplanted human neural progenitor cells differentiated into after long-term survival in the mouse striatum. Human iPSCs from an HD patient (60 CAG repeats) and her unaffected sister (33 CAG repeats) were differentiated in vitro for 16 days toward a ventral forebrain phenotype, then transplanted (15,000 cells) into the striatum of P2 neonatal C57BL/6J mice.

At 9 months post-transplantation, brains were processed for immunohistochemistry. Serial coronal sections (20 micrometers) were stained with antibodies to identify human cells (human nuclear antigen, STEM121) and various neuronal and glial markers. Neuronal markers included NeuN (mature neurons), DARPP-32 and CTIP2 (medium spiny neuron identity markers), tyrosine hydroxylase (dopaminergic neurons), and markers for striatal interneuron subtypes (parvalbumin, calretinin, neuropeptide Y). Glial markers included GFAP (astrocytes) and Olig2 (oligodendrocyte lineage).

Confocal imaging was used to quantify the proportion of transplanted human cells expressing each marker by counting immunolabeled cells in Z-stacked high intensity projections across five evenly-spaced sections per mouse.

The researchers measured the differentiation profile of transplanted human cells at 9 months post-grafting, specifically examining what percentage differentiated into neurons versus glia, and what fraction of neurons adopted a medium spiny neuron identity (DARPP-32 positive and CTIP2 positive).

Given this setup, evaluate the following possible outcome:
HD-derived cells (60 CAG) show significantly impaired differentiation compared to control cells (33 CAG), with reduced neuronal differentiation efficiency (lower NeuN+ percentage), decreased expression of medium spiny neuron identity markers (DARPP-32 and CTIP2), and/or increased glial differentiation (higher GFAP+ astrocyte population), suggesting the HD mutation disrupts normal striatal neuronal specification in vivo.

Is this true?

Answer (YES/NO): NO